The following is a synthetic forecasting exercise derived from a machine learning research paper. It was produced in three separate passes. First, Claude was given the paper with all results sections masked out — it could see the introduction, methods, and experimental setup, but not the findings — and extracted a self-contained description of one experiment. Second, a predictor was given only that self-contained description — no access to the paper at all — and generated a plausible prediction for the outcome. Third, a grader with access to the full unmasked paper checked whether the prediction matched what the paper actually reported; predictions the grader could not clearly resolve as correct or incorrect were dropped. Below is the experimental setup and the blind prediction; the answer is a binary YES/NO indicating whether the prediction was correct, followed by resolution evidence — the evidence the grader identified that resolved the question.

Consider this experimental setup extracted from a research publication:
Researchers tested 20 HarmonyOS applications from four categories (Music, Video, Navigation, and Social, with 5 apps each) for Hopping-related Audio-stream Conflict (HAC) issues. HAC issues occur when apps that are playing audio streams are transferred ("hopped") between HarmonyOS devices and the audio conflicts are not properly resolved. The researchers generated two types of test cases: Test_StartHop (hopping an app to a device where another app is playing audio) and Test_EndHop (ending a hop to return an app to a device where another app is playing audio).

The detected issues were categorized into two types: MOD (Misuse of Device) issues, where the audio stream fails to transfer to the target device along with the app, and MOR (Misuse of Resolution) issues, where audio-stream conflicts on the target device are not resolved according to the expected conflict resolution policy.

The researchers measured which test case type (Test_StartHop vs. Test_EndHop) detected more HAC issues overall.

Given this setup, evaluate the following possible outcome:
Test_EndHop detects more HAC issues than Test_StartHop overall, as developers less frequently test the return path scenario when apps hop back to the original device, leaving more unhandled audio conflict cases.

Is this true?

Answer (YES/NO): NO